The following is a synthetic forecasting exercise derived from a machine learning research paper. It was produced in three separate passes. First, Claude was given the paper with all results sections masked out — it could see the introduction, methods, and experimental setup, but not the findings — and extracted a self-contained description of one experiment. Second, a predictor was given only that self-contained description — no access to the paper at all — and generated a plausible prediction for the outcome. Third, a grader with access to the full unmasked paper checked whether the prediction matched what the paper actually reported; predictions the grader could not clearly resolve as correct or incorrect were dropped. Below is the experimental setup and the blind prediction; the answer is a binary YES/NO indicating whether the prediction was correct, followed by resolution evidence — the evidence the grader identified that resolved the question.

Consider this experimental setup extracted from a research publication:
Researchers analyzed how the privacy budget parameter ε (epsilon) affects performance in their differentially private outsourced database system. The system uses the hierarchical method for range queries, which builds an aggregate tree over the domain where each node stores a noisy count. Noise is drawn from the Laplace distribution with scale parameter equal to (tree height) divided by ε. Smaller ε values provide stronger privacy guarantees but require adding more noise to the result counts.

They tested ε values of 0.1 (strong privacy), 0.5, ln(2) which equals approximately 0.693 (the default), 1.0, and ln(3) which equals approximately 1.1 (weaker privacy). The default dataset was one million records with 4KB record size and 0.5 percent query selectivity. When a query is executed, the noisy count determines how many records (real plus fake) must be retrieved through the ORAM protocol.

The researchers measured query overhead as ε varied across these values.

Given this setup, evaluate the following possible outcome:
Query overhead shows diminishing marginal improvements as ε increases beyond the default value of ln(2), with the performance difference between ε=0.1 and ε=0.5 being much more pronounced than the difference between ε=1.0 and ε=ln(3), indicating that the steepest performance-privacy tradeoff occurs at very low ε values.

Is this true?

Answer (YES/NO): YES